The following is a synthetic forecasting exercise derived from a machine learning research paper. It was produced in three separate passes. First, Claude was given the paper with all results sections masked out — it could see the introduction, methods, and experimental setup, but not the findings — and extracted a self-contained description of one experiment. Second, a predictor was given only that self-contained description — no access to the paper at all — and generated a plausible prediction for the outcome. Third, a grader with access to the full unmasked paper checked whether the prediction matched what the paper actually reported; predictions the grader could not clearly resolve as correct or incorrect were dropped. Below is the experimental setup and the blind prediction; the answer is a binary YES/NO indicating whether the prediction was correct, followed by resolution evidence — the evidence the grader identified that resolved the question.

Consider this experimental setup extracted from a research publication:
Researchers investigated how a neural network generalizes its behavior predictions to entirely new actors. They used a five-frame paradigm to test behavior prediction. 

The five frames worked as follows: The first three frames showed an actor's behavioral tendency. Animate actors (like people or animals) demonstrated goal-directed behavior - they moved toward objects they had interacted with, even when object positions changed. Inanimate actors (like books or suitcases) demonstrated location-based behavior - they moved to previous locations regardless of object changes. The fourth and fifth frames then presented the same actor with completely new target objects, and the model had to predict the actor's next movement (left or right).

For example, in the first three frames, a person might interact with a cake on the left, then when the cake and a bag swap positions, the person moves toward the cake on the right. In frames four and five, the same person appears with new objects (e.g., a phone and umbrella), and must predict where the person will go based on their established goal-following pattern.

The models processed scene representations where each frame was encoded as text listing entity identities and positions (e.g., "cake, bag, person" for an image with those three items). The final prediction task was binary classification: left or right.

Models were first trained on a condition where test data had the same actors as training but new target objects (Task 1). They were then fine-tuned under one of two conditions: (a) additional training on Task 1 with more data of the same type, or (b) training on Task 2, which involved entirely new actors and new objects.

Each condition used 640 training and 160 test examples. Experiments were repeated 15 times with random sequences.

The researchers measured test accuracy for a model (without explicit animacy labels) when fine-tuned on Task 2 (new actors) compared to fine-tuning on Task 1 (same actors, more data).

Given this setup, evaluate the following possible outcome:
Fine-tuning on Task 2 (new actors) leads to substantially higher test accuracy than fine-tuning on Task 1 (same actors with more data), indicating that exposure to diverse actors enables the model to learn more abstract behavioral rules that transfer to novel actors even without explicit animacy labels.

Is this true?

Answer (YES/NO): NO